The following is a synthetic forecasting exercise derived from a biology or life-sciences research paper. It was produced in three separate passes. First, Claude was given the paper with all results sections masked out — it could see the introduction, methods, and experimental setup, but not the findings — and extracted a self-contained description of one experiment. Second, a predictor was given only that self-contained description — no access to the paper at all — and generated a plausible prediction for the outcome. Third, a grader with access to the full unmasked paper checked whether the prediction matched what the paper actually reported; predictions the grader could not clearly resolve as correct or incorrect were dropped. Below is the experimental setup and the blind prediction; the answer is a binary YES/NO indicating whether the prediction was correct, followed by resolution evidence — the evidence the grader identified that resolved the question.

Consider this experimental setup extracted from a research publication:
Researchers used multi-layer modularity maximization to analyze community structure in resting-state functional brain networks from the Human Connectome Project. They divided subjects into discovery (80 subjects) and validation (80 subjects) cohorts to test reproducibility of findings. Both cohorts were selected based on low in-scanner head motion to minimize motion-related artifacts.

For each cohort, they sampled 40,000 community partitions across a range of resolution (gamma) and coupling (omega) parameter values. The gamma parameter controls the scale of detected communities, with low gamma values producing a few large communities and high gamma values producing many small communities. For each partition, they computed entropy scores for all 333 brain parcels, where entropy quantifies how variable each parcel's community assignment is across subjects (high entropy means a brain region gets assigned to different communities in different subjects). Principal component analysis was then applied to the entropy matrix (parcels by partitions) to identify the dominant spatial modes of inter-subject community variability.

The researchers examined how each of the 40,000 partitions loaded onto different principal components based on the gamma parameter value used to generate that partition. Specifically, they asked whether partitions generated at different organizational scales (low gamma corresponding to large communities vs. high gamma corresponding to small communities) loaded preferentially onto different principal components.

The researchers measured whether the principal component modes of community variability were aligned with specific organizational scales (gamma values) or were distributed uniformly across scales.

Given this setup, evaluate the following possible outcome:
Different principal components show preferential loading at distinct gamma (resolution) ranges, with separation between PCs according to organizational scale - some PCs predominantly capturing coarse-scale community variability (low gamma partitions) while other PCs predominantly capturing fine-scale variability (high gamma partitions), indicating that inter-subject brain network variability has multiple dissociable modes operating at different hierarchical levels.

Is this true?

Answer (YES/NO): YES